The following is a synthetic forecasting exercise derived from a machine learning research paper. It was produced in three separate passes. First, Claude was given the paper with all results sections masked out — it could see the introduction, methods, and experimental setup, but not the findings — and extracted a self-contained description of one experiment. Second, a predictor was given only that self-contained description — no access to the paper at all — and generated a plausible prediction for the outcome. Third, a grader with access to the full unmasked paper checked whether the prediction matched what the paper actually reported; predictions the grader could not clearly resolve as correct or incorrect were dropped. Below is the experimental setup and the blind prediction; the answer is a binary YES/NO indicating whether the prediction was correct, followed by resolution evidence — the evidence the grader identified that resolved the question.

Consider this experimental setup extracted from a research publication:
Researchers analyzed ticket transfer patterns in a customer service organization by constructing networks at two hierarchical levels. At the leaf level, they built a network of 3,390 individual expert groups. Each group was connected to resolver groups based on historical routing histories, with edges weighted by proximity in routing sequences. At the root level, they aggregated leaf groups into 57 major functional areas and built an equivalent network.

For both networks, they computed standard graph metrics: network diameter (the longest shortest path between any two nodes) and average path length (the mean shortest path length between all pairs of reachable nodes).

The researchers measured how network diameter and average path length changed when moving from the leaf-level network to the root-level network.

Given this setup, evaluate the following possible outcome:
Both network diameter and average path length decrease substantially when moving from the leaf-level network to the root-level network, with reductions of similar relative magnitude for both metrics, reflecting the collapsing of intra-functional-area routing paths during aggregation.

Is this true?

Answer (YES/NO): NO